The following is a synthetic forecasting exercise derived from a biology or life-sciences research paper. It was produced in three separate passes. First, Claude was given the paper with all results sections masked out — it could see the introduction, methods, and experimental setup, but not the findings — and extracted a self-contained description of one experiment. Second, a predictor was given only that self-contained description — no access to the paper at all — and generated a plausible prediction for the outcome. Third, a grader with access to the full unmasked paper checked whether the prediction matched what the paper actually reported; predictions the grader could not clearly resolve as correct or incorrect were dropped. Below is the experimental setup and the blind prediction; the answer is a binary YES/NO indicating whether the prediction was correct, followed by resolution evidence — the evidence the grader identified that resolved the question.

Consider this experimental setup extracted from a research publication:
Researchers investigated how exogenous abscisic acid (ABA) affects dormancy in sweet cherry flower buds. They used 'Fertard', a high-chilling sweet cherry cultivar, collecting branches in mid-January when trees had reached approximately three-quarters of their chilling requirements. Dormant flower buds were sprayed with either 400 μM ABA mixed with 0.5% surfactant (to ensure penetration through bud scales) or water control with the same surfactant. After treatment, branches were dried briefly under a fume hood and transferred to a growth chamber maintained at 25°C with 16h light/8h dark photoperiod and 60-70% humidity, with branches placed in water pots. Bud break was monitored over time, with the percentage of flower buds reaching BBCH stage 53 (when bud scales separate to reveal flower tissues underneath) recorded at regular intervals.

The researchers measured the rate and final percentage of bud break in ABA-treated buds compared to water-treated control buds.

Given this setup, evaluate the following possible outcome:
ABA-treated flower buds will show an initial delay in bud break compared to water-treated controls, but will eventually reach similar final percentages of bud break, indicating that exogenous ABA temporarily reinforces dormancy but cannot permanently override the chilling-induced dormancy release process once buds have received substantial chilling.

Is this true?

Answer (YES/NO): NO